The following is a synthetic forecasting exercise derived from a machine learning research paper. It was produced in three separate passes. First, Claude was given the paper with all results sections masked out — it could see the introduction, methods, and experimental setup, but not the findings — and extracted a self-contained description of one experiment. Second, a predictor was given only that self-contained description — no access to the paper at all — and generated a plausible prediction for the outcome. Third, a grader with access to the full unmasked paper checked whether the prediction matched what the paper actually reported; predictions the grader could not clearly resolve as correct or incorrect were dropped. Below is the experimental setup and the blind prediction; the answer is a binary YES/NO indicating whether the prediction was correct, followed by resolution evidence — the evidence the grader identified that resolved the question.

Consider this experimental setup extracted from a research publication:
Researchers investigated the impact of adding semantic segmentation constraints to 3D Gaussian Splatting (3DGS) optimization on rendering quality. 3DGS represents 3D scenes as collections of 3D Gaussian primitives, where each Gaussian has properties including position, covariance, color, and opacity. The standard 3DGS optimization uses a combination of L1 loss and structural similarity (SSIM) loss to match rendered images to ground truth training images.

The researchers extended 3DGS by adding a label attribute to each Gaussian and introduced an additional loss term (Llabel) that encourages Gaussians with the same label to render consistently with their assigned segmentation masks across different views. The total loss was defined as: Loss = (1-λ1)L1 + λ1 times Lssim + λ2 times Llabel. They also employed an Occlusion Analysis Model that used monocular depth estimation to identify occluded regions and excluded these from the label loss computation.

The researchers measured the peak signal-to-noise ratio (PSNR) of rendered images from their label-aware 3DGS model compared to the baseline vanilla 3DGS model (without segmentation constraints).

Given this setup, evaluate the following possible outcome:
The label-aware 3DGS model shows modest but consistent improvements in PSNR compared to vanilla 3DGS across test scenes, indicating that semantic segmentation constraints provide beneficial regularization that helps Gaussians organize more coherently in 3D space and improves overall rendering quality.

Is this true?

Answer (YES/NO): NO